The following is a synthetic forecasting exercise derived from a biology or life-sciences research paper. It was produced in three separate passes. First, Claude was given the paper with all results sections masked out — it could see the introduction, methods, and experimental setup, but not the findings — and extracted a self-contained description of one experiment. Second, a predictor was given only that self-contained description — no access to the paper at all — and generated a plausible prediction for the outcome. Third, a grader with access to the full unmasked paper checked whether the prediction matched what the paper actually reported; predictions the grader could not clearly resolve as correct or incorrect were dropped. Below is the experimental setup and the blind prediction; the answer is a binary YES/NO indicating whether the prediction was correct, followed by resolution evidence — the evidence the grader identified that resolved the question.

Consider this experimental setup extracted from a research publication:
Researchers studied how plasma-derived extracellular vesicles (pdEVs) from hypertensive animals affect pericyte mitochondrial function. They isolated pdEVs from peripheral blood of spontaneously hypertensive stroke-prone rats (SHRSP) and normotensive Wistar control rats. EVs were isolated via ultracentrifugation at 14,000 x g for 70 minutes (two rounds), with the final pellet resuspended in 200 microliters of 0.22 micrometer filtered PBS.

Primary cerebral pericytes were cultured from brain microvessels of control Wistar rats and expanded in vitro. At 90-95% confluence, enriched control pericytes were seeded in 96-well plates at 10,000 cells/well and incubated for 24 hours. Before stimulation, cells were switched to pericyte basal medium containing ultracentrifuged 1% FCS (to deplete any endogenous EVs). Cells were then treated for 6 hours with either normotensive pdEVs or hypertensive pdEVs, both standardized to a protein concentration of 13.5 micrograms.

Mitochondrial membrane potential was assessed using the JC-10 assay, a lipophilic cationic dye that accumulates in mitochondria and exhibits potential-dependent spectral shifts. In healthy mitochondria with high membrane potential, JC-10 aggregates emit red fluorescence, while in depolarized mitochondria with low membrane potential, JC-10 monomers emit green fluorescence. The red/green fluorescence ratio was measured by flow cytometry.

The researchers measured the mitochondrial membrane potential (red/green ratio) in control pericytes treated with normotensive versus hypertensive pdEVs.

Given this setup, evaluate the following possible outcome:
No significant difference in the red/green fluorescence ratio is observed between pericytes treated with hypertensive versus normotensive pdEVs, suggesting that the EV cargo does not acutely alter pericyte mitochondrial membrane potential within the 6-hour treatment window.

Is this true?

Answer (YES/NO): NO